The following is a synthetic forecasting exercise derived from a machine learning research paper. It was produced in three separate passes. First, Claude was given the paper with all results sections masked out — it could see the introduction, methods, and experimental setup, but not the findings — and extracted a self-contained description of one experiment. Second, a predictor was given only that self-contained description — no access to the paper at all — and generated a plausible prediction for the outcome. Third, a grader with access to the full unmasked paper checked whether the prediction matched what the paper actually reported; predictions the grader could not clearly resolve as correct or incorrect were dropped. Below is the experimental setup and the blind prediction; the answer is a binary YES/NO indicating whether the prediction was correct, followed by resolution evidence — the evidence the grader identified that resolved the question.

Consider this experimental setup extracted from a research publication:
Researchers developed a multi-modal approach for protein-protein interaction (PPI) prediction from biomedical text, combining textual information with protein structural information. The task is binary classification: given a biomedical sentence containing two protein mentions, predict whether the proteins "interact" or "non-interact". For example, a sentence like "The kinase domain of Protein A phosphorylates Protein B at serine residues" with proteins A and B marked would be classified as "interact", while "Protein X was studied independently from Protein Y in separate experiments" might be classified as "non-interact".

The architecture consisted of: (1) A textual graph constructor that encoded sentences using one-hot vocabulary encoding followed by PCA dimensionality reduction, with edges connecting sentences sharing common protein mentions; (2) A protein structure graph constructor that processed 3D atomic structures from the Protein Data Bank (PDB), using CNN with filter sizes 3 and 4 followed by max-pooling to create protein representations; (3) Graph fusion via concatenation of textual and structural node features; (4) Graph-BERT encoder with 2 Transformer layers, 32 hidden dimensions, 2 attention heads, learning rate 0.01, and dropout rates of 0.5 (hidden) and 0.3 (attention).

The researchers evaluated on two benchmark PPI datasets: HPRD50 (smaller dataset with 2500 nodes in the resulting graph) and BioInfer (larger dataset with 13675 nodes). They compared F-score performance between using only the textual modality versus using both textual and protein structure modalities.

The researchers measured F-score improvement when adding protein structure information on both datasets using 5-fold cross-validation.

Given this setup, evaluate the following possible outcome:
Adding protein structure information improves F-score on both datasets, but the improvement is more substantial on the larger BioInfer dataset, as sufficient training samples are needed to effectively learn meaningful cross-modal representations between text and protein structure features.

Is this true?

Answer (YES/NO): NO